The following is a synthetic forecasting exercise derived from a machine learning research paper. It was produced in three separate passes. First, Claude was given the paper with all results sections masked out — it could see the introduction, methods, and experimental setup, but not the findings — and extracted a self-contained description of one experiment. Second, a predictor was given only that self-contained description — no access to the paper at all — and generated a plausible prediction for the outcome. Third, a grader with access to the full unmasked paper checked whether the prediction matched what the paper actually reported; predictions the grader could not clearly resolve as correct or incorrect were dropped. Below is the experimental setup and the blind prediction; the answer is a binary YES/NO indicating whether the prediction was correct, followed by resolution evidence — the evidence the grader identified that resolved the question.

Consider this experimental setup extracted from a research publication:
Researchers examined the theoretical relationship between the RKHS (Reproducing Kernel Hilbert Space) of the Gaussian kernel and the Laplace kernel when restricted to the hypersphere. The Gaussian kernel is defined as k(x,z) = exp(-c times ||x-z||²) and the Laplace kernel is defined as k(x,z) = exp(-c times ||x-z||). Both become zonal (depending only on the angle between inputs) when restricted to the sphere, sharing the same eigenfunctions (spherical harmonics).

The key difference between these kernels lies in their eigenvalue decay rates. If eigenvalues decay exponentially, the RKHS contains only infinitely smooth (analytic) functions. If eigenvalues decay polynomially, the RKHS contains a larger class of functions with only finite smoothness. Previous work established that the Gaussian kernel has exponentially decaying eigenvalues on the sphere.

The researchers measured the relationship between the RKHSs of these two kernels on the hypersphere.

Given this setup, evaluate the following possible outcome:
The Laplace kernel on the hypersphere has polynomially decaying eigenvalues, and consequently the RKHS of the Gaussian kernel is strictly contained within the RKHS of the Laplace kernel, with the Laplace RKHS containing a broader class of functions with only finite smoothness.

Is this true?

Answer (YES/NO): YES